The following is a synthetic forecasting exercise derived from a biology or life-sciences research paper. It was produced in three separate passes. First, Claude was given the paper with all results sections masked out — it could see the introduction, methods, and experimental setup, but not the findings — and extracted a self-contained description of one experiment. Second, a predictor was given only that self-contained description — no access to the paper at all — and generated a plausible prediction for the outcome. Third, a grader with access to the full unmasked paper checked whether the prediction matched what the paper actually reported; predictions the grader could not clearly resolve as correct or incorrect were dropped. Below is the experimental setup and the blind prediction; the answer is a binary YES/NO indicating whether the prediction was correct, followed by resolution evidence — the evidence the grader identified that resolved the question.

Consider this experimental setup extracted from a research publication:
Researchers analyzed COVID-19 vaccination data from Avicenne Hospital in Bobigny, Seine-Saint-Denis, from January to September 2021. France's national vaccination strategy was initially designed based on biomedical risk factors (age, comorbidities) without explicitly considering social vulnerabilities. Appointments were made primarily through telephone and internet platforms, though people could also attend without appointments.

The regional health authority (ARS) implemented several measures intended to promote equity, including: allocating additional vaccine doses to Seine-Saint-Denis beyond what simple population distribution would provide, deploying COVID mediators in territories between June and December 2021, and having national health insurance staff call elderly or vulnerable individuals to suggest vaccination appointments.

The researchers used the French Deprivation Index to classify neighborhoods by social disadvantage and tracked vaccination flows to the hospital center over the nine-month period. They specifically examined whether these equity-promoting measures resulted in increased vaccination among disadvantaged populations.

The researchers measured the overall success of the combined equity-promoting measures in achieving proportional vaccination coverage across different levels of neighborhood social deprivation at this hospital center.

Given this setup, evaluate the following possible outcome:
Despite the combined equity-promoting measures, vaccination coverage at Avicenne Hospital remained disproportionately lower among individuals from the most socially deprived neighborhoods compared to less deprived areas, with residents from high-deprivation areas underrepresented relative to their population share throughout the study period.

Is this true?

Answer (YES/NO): YES